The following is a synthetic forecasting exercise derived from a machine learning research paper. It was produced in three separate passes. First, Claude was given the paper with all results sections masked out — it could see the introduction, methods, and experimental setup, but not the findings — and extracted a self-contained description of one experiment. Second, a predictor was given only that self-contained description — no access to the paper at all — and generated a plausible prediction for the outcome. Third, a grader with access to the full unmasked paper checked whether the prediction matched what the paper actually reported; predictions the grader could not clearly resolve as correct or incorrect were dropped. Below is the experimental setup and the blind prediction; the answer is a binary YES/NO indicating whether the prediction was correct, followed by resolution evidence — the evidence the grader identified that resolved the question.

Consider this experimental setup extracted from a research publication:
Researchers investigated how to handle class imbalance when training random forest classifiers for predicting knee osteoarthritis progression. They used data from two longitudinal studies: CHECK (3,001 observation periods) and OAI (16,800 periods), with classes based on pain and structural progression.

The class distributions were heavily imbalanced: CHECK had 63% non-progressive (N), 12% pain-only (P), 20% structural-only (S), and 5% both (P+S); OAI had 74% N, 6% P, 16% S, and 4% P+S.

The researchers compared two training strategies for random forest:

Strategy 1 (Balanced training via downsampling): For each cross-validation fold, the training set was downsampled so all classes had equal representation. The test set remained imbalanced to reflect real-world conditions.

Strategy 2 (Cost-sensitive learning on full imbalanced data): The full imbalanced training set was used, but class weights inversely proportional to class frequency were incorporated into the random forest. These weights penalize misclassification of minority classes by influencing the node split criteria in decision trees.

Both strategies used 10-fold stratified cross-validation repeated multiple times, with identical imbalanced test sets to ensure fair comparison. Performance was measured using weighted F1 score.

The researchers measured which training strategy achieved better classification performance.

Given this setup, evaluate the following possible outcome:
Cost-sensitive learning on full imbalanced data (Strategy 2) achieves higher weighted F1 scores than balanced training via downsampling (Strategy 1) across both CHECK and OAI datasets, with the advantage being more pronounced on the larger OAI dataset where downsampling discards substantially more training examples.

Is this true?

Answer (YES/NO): YES